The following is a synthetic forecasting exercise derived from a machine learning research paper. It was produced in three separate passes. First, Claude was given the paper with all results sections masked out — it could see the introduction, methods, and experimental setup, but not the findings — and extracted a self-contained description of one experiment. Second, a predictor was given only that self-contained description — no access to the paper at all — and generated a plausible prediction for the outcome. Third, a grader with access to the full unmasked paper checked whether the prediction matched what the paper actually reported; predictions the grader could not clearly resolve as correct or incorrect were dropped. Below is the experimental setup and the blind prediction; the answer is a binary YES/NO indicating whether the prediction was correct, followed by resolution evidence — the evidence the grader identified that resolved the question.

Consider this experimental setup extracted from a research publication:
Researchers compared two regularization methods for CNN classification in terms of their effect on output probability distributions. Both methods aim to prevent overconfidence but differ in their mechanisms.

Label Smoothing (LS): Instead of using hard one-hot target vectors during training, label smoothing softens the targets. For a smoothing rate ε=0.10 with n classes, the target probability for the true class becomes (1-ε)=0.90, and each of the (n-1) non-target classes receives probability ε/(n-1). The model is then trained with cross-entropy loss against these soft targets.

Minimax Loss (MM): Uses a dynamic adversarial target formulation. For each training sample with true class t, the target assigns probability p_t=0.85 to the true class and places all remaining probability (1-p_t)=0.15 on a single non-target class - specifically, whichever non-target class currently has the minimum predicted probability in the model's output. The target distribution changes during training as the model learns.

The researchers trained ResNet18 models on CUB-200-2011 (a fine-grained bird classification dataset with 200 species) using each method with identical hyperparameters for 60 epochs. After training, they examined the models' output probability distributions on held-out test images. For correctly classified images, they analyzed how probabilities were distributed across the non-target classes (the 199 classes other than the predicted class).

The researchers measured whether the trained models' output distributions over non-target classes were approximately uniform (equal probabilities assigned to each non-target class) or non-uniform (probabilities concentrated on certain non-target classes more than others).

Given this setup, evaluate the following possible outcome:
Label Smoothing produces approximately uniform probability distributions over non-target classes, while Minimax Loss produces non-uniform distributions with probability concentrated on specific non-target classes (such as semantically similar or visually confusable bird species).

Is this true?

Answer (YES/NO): NO